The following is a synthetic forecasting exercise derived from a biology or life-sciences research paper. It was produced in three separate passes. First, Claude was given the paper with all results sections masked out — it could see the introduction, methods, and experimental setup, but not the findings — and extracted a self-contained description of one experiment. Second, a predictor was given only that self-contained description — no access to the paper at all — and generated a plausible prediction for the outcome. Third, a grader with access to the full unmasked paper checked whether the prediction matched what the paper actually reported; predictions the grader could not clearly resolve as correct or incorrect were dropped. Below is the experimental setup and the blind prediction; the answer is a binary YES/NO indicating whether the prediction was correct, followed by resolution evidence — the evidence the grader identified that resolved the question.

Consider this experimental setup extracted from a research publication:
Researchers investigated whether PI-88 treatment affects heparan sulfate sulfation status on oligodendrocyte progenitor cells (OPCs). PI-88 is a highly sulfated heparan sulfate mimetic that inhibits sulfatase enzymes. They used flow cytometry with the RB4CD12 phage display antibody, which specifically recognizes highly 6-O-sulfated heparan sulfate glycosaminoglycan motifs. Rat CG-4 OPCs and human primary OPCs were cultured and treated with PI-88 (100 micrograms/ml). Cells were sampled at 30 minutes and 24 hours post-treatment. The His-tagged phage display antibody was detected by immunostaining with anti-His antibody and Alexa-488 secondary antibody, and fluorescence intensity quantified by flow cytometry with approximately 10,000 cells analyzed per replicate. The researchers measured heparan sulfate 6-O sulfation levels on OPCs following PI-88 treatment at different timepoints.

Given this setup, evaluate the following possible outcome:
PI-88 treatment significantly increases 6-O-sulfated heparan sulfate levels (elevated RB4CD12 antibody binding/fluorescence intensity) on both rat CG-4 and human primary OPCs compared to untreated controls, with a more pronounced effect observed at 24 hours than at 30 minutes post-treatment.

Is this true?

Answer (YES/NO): YES